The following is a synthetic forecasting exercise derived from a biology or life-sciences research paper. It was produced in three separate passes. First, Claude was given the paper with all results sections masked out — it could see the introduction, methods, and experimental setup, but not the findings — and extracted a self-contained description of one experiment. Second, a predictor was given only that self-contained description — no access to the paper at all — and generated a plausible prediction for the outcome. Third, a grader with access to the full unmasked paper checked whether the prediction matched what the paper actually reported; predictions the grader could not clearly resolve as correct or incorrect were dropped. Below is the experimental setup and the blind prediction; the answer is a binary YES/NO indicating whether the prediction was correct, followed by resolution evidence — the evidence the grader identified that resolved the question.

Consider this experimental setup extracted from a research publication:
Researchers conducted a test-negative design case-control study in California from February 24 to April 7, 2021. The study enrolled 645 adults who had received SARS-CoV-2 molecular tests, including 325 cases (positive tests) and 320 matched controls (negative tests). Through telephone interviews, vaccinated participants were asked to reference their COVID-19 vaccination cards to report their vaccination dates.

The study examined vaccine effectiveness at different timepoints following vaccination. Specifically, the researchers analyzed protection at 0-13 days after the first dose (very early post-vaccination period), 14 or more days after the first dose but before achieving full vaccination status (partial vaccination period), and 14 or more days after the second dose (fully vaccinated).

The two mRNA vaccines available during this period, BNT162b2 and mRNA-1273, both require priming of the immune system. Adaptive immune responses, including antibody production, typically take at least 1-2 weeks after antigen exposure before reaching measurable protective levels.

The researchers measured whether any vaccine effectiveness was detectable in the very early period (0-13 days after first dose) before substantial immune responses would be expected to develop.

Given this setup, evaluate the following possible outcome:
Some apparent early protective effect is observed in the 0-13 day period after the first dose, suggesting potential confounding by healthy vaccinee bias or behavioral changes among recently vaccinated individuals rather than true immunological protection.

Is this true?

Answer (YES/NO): NO